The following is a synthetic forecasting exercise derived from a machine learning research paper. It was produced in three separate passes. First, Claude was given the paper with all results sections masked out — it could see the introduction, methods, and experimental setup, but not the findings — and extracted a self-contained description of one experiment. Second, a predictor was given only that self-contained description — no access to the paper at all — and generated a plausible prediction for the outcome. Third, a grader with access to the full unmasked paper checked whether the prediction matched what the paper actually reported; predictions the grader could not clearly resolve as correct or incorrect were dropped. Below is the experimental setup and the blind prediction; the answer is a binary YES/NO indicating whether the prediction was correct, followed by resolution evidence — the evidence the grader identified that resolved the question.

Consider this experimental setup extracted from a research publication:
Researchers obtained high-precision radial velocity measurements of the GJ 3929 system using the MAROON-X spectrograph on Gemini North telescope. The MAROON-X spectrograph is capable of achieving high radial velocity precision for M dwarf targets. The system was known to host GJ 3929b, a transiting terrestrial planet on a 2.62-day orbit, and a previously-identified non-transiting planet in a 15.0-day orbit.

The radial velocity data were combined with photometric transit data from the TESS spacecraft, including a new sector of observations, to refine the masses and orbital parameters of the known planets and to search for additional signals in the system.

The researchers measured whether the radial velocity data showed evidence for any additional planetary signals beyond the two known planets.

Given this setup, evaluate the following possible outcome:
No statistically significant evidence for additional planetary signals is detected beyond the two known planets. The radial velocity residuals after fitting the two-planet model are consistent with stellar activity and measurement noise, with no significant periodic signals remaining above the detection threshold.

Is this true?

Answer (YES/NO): NO